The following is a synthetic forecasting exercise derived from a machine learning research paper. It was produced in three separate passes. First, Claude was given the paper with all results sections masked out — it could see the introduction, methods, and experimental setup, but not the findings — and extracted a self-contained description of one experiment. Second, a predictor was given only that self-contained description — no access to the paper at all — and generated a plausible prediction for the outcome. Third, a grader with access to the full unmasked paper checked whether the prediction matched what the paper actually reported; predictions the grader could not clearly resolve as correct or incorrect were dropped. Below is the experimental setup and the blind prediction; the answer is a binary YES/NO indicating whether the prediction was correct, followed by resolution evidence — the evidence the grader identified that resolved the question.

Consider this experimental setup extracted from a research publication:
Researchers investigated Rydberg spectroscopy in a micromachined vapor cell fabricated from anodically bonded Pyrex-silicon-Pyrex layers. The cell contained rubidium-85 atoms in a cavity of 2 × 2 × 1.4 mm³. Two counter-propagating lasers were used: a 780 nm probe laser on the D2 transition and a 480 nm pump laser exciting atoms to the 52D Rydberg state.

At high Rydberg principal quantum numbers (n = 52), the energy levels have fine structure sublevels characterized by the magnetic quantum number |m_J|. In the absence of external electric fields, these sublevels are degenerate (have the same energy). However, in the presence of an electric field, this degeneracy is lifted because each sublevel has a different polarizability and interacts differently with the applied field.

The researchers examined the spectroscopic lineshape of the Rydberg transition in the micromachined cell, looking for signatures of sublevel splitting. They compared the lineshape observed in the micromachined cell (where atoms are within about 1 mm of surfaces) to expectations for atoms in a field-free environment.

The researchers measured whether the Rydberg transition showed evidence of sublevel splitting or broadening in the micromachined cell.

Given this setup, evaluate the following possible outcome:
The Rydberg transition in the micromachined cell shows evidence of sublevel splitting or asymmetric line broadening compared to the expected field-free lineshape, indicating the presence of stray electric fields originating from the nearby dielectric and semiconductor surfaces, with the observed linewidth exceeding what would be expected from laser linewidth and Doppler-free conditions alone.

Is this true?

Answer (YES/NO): YES